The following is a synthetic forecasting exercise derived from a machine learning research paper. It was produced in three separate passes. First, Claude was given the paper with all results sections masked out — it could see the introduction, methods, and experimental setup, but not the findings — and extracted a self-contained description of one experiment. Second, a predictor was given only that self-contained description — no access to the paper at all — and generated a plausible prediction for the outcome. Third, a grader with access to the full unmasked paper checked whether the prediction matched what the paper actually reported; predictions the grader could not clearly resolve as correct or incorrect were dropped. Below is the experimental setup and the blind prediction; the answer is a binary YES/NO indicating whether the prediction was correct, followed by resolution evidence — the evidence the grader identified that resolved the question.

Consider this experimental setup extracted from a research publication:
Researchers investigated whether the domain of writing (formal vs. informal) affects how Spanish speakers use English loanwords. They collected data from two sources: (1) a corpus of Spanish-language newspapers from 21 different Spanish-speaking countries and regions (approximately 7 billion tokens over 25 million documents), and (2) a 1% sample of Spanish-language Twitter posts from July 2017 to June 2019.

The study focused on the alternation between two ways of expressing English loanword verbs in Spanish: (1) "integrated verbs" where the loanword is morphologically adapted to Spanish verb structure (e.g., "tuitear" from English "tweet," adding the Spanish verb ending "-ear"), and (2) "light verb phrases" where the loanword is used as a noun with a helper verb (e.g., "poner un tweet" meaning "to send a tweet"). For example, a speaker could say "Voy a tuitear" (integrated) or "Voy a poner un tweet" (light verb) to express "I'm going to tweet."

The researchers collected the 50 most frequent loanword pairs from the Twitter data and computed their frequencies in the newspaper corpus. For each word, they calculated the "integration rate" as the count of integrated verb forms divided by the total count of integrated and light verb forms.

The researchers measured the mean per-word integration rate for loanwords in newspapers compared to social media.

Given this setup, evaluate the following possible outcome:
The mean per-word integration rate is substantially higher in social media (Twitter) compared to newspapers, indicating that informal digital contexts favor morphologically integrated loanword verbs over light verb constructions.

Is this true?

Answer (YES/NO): NO